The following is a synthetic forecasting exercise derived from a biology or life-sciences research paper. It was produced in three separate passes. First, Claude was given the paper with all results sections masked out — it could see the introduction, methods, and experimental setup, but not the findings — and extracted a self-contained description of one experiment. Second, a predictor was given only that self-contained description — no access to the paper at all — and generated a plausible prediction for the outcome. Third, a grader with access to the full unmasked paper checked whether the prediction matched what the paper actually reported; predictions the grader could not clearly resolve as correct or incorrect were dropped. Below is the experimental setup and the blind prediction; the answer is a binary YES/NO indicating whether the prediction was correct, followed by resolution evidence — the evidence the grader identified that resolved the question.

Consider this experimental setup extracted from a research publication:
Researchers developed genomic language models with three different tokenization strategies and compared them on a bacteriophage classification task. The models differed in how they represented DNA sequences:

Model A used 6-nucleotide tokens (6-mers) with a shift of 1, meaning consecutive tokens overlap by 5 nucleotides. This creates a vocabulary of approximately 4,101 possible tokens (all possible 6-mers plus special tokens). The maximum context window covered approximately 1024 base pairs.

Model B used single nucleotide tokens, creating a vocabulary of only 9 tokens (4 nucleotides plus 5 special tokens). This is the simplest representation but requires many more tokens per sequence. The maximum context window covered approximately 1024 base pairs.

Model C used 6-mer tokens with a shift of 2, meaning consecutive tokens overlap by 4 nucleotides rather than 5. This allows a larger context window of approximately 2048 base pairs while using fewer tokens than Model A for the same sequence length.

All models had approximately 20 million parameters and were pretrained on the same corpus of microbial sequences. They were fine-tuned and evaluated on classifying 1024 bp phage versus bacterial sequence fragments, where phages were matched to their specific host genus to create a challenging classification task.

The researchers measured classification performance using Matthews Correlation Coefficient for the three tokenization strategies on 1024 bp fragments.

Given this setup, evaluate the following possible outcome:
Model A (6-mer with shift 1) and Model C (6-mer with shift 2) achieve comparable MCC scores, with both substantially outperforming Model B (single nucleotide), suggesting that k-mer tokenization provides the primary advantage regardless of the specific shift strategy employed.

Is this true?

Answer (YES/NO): NO